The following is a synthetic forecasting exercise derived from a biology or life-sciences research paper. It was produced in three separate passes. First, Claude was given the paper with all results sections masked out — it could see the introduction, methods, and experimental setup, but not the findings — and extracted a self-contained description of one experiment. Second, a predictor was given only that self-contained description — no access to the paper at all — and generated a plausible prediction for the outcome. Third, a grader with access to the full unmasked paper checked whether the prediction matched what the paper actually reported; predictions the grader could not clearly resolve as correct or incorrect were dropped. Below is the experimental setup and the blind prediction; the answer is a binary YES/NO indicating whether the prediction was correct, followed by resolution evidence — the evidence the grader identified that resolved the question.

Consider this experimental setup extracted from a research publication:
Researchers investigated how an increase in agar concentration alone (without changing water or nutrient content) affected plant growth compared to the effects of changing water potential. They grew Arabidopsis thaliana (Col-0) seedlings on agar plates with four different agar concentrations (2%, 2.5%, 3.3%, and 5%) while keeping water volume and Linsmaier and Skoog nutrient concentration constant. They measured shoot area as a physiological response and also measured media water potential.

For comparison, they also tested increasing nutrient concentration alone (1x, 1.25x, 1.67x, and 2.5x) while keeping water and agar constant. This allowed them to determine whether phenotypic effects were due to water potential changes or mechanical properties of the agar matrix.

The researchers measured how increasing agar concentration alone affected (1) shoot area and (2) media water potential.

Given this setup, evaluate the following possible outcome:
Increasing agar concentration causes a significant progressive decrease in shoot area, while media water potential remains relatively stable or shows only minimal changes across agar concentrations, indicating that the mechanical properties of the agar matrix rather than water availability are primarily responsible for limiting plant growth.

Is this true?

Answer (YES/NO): YES